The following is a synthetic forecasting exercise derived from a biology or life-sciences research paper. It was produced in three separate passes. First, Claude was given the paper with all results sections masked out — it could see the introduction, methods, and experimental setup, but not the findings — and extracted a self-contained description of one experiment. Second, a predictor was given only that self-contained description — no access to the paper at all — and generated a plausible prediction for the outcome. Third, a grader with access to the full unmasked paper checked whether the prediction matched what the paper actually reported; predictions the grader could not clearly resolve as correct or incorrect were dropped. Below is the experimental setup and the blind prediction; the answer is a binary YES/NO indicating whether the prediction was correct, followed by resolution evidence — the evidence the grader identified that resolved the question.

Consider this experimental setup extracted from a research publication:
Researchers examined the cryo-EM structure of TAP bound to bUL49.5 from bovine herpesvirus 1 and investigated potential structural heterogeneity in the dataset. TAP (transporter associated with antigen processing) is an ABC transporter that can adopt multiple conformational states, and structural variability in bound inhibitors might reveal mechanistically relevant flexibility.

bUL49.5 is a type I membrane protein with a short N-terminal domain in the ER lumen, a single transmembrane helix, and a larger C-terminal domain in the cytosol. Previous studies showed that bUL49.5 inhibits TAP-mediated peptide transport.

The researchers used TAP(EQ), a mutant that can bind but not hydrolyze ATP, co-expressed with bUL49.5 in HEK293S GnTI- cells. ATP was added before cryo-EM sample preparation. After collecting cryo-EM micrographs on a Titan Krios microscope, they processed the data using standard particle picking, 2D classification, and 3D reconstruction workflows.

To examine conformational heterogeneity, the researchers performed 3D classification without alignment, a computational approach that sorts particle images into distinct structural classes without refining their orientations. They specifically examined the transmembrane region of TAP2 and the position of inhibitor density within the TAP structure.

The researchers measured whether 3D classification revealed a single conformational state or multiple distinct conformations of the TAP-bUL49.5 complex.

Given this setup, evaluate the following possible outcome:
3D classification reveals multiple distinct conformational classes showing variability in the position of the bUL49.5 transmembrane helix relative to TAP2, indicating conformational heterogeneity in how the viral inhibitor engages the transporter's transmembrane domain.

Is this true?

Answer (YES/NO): NO